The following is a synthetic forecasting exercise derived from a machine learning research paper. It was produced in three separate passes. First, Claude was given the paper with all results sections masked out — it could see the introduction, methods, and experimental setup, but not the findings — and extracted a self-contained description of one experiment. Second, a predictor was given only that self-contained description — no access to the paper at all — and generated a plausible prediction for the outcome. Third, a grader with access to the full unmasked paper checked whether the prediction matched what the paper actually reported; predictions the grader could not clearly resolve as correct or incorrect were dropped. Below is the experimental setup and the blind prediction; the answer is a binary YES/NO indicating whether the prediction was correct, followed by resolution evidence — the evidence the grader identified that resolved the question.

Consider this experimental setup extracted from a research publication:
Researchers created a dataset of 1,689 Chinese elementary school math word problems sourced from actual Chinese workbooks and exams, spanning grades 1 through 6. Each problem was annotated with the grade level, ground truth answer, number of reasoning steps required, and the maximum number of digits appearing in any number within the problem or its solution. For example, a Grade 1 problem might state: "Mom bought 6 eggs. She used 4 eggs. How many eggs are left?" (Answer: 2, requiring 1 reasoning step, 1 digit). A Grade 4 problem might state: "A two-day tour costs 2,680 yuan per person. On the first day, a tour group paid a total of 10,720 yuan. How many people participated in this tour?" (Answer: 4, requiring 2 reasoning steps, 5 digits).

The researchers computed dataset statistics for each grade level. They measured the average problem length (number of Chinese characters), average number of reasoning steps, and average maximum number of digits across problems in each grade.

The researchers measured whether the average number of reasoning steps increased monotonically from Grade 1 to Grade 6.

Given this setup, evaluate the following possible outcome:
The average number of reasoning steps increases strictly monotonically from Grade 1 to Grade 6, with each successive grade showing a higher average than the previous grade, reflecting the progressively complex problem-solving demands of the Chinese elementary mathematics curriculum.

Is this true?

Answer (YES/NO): YES